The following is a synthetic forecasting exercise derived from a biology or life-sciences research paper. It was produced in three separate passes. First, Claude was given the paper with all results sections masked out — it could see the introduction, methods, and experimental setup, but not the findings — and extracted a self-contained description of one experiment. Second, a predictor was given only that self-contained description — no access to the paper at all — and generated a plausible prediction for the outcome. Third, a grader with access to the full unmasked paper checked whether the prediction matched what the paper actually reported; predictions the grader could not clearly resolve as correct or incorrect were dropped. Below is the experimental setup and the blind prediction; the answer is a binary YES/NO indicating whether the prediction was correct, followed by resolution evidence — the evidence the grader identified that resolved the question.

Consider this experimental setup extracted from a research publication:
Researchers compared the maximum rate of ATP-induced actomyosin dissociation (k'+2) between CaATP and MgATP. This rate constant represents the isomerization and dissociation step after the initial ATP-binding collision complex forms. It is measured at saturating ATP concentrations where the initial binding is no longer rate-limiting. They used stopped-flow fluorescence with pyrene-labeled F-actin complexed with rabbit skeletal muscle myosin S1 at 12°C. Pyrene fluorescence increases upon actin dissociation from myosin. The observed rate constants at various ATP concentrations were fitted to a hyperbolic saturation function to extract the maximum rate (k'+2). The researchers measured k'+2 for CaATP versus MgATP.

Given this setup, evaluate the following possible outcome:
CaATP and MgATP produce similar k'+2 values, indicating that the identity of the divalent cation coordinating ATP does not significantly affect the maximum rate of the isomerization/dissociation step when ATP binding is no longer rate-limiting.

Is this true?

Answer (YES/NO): NO